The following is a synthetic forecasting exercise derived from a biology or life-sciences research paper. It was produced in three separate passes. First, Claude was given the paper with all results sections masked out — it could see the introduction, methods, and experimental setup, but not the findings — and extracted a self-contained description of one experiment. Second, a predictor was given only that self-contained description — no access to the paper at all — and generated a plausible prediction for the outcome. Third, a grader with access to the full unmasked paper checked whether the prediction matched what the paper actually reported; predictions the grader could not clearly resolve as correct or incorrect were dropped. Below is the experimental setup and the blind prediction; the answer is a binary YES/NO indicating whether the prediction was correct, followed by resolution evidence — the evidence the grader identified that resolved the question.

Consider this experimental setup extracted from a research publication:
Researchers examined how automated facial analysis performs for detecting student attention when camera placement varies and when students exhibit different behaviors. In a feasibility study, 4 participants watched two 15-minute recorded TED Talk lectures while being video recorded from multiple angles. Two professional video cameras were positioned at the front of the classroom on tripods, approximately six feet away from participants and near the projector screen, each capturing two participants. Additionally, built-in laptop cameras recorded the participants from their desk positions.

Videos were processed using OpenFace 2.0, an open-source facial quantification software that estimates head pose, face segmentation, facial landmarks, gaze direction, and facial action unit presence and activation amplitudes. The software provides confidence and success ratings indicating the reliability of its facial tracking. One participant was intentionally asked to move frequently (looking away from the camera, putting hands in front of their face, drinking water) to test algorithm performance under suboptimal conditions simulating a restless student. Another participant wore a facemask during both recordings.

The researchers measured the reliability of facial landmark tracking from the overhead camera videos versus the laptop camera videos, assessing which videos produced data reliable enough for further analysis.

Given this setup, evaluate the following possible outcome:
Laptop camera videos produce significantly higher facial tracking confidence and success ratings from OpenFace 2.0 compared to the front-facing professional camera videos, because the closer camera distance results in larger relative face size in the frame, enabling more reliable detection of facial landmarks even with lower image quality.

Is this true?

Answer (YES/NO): NO